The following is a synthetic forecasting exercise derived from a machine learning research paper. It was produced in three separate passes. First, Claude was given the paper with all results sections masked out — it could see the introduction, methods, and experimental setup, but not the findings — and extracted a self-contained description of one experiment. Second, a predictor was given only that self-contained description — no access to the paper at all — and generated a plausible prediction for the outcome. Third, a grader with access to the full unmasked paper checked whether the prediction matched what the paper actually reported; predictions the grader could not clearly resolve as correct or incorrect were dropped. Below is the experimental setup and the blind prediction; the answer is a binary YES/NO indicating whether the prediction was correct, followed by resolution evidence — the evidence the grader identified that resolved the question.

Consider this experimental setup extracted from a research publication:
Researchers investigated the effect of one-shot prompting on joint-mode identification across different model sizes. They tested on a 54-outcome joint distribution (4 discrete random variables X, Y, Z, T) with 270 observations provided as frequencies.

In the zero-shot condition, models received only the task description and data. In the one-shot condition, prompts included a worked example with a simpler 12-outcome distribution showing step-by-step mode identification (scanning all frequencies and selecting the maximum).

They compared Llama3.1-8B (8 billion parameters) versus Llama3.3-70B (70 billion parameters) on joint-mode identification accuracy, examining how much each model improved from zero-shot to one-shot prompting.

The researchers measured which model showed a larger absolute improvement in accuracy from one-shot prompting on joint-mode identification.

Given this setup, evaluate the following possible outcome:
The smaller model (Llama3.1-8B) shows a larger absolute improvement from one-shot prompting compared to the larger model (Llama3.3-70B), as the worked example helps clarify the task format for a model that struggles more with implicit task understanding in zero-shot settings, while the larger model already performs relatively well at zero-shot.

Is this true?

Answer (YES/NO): YES